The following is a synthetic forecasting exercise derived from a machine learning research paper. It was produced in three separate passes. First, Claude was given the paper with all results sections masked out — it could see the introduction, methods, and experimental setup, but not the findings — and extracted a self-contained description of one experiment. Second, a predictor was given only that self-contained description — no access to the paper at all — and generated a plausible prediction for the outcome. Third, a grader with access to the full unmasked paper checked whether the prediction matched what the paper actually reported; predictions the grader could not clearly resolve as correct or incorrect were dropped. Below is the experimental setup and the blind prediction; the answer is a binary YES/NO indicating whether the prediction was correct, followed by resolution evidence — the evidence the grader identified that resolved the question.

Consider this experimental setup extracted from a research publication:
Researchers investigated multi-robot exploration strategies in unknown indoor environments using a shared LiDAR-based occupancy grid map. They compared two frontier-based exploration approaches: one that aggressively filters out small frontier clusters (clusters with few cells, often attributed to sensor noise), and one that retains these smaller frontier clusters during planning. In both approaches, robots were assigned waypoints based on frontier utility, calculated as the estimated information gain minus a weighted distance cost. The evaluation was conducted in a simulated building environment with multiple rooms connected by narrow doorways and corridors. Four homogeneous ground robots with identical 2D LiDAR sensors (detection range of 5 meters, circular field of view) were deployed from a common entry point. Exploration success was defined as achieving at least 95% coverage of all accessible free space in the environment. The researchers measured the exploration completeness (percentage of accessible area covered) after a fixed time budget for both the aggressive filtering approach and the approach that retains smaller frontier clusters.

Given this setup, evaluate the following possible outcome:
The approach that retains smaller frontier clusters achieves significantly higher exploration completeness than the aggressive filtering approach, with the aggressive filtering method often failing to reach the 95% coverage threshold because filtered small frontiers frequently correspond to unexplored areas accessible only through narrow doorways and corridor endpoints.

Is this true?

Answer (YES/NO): YES